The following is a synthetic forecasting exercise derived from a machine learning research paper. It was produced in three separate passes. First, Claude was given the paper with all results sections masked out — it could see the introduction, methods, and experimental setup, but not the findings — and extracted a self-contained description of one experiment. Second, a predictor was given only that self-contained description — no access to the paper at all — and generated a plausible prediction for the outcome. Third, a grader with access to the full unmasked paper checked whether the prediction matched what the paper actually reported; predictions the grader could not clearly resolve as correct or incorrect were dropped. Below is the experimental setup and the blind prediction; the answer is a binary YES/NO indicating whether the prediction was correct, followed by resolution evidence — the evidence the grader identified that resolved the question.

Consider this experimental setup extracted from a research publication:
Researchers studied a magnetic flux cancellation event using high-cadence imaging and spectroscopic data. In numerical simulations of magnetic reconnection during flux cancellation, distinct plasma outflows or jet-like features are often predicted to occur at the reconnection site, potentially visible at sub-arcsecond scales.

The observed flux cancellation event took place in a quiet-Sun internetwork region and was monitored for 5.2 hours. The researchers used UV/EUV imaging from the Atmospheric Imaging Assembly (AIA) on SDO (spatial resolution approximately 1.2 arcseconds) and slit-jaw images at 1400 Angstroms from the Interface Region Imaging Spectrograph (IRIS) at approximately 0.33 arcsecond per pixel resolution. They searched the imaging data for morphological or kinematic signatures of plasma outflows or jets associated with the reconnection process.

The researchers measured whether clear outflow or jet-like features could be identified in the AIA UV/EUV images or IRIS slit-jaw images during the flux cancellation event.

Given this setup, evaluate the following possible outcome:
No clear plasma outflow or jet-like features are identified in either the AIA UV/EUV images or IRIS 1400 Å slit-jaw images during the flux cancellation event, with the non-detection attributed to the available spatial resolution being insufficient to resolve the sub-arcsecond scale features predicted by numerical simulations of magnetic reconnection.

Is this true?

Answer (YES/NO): YES